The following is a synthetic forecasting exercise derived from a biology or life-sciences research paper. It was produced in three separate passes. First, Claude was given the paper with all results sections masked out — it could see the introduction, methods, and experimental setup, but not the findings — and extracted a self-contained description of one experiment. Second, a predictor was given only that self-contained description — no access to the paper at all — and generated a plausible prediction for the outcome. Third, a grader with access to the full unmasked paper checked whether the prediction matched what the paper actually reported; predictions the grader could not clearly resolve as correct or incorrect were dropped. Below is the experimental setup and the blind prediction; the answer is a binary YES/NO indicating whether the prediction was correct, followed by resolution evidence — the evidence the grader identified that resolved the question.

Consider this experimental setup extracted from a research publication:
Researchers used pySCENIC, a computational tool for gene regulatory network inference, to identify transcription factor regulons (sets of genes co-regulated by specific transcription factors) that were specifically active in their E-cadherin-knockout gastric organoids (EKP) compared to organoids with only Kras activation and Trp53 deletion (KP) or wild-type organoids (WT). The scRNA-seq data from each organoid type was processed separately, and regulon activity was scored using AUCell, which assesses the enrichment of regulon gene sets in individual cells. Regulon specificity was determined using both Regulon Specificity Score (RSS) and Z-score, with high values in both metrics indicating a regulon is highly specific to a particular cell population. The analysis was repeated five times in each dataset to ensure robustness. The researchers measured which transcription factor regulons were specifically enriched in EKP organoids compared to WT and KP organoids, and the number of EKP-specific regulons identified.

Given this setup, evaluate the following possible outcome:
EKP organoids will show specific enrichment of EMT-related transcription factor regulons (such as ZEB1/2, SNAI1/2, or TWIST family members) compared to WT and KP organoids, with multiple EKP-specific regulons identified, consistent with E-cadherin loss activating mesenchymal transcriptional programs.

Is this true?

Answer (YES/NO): NO